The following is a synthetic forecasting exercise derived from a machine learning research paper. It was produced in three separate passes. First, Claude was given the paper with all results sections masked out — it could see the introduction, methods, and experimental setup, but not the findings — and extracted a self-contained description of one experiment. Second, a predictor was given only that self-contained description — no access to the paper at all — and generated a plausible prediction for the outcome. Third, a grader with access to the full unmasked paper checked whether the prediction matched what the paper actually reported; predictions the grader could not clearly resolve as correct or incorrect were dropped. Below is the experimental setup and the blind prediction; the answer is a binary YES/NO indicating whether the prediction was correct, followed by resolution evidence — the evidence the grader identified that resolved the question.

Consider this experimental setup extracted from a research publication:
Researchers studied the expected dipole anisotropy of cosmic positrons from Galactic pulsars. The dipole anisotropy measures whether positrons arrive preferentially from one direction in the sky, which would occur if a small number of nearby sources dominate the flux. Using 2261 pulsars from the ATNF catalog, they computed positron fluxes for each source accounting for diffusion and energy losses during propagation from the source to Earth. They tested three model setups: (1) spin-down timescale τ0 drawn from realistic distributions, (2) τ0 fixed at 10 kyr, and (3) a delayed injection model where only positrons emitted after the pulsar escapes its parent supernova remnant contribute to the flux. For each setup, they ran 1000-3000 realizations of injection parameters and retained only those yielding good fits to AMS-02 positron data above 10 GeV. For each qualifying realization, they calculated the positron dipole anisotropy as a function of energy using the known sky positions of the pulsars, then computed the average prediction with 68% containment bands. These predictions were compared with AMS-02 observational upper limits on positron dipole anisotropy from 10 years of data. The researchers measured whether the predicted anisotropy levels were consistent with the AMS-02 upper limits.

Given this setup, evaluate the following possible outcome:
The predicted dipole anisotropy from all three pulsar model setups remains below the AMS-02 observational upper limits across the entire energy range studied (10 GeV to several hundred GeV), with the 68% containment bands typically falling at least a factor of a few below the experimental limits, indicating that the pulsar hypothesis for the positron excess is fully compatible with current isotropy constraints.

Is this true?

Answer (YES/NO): YES